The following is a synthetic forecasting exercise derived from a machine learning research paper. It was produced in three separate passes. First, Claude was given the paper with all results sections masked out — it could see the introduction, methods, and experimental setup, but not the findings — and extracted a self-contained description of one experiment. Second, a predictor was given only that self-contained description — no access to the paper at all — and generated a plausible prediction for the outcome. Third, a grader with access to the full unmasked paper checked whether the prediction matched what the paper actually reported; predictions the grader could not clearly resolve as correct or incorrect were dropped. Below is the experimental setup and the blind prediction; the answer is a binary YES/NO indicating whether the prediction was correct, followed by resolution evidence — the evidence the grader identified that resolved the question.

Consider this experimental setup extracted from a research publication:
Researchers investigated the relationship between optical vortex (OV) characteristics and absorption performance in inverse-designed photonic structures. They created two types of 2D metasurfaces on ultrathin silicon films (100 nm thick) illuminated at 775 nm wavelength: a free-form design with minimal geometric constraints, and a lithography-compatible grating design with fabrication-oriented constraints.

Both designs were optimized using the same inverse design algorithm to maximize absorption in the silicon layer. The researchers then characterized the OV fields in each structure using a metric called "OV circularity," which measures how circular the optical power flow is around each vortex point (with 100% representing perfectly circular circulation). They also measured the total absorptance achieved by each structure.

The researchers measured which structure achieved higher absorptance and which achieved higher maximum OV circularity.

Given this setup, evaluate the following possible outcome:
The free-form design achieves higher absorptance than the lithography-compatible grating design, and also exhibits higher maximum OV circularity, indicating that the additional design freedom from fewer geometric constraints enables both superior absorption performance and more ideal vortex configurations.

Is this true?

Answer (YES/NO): NO